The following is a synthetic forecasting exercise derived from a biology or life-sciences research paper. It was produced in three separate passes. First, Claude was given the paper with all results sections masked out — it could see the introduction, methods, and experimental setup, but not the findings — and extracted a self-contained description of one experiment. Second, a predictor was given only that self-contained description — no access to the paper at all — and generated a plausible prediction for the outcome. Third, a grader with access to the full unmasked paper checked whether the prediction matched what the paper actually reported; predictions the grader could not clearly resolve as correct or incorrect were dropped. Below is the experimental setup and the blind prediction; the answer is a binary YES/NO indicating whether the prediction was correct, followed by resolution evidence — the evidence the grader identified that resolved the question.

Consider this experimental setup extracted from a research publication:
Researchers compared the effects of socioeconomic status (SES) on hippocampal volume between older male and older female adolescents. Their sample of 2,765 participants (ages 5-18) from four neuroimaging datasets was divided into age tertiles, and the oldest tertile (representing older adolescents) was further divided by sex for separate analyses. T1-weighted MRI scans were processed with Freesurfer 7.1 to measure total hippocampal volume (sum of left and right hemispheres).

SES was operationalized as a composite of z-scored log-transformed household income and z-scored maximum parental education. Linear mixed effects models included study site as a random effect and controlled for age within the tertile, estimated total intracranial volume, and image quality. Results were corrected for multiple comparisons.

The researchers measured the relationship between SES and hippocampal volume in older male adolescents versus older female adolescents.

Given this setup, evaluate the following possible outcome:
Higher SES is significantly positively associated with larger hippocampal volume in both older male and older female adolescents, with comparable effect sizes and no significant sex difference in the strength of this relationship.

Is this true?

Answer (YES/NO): YES